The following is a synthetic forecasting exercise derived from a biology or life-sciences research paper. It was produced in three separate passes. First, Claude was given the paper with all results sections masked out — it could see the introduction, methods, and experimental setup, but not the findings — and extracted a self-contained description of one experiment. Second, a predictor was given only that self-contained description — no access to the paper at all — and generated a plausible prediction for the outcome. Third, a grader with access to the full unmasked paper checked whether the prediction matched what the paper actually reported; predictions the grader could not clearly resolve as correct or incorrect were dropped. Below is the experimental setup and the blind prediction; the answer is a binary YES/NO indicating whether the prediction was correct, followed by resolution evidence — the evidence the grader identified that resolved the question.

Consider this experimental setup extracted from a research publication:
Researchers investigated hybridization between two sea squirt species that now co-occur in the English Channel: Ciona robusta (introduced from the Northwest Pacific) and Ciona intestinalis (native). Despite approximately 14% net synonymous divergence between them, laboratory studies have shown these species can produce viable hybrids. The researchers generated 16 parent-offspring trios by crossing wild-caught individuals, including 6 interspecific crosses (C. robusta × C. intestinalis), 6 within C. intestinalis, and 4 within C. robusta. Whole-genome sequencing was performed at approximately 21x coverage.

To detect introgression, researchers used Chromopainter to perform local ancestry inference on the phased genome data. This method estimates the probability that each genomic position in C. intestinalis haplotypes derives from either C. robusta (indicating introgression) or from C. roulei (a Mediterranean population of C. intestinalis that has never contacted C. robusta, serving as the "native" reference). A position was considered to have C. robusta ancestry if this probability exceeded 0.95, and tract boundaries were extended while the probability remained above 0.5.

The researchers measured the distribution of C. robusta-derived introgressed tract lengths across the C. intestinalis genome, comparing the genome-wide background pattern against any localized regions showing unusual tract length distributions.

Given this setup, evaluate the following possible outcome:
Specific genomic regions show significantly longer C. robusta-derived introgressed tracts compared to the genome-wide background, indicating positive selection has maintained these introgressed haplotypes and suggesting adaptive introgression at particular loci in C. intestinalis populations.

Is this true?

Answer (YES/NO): YES